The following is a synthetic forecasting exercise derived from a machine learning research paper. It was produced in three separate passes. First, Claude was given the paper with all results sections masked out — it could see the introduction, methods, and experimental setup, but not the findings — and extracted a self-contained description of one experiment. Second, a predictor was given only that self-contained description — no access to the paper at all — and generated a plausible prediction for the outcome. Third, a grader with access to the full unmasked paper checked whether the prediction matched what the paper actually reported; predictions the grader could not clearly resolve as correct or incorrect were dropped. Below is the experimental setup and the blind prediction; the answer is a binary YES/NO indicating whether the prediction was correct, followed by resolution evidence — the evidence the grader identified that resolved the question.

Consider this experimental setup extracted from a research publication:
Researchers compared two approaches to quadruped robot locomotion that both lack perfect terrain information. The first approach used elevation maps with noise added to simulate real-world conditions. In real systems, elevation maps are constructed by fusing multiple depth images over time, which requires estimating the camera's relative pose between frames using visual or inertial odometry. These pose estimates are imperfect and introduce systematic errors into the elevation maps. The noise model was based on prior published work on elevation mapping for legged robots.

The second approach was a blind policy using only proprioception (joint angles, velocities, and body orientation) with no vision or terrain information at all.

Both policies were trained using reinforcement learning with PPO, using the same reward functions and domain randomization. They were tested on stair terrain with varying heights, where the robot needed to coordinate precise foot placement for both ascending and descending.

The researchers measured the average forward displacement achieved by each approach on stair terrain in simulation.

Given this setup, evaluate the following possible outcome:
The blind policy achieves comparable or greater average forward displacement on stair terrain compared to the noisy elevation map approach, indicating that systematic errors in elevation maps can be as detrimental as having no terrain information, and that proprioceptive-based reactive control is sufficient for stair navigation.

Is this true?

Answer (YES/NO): YES